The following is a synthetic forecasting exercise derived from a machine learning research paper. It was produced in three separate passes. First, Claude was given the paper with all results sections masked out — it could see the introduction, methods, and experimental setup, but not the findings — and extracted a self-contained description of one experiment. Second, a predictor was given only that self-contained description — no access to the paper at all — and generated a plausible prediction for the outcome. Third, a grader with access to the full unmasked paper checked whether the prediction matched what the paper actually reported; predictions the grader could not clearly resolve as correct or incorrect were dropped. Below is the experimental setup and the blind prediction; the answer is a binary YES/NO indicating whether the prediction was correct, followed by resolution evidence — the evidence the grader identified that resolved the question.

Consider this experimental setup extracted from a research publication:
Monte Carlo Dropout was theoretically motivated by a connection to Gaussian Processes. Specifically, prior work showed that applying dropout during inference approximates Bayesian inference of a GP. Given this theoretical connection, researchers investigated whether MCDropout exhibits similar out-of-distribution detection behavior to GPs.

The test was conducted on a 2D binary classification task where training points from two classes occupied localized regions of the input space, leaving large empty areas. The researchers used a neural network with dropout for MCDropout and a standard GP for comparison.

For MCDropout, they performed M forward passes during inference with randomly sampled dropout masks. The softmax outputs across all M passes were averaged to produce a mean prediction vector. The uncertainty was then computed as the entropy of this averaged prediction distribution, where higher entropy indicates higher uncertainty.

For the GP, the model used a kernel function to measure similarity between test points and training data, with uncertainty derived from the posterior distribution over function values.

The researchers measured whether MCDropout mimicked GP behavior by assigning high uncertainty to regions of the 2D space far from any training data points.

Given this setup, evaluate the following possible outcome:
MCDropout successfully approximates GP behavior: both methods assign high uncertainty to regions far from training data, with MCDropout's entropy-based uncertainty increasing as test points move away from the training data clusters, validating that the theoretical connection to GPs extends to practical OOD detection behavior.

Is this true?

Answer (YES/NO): NO